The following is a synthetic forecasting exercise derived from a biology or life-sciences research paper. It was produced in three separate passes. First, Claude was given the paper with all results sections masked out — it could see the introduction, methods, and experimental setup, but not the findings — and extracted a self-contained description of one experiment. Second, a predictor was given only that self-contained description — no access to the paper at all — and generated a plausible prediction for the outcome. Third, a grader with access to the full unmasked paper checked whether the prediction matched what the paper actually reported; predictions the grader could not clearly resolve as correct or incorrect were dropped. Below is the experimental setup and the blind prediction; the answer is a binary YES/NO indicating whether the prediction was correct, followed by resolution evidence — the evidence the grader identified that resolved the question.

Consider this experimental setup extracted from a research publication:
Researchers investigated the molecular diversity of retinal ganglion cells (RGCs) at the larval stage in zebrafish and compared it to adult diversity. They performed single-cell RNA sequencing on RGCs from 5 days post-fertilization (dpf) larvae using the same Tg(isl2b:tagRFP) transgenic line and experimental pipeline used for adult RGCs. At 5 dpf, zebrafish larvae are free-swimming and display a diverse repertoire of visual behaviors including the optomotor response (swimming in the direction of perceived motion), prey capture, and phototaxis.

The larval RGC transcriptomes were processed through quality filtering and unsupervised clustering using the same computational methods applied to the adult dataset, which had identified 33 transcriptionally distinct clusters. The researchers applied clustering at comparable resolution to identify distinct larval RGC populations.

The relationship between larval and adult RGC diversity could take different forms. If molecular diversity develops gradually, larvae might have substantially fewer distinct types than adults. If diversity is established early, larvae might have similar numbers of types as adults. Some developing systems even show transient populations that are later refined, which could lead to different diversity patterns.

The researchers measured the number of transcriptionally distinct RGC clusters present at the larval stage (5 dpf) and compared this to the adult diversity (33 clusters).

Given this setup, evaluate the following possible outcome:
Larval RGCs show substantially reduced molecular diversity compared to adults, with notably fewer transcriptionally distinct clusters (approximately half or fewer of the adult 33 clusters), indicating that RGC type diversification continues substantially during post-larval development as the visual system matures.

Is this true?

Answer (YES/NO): NO